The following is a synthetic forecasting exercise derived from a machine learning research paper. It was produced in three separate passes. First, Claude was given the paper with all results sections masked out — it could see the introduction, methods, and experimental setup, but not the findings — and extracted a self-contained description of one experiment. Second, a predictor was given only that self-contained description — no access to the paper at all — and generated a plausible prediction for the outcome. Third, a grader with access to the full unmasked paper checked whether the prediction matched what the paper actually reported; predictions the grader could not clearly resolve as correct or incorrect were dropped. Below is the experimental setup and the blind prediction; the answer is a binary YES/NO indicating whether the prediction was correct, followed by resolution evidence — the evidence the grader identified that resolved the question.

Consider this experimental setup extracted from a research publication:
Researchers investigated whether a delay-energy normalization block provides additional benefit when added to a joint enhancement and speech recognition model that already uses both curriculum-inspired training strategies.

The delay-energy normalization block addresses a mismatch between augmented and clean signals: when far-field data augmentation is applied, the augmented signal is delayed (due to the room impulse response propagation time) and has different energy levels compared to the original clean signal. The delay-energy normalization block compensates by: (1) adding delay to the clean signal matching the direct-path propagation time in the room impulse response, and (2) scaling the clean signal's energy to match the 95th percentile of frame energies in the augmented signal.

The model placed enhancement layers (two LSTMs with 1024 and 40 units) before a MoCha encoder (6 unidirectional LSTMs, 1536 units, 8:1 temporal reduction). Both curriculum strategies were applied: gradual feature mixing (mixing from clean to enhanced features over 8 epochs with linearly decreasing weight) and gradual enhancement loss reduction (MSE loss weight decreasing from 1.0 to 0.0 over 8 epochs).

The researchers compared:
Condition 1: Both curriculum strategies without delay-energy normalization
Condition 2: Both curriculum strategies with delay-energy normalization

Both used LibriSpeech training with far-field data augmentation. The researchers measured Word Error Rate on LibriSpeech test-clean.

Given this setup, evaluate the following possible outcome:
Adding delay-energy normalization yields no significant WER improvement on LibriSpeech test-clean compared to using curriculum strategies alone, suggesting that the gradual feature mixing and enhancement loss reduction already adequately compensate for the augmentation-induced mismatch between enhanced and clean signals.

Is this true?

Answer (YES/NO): NO